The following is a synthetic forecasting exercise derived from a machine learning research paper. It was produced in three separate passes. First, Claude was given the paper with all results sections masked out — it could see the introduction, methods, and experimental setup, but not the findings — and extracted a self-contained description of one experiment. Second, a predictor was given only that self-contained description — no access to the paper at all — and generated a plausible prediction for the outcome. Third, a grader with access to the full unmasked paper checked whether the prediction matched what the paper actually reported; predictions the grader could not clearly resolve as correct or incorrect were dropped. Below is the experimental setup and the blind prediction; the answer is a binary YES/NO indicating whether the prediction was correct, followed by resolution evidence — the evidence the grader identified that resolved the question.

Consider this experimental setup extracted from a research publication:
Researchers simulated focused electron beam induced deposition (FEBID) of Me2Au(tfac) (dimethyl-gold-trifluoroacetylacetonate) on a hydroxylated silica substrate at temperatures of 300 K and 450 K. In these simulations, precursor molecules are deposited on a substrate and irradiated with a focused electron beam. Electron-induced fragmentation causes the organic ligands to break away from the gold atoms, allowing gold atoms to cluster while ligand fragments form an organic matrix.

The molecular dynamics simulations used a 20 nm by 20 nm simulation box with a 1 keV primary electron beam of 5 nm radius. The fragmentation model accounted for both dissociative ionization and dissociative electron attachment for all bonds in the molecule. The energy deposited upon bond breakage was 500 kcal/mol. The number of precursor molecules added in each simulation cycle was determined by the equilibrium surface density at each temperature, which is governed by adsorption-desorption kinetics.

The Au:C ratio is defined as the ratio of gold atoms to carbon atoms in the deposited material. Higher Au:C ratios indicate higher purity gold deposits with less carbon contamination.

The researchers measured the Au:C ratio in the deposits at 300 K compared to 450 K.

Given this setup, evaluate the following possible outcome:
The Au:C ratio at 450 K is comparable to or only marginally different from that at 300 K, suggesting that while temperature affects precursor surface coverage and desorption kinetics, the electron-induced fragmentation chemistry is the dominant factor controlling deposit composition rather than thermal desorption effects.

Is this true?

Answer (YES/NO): NO